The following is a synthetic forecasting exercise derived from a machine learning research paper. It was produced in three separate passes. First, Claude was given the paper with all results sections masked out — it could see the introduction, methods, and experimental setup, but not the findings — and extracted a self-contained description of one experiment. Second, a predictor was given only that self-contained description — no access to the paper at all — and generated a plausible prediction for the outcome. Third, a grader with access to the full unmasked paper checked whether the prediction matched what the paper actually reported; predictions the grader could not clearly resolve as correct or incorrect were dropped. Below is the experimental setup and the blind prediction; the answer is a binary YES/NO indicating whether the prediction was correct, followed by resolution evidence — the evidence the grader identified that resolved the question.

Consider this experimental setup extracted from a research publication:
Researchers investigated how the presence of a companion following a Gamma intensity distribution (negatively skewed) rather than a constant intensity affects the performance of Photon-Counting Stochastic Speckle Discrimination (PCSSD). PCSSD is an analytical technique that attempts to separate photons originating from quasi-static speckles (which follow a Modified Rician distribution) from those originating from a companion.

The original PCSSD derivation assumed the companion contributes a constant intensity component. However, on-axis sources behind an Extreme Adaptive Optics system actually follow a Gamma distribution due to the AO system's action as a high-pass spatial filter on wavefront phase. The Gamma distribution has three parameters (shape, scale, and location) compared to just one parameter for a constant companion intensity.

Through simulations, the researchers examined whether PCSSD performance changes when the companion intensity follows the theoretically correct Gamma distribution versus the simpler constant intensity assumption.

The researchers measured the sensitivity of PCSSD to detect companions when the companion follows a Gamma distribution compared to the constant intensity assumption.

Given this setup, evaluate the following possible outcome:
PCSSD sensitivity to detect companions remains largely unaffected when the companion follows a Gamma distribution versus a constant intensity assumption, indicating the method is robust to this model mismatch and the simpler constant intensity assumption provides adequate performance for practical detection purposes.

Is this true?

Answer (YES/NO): NO